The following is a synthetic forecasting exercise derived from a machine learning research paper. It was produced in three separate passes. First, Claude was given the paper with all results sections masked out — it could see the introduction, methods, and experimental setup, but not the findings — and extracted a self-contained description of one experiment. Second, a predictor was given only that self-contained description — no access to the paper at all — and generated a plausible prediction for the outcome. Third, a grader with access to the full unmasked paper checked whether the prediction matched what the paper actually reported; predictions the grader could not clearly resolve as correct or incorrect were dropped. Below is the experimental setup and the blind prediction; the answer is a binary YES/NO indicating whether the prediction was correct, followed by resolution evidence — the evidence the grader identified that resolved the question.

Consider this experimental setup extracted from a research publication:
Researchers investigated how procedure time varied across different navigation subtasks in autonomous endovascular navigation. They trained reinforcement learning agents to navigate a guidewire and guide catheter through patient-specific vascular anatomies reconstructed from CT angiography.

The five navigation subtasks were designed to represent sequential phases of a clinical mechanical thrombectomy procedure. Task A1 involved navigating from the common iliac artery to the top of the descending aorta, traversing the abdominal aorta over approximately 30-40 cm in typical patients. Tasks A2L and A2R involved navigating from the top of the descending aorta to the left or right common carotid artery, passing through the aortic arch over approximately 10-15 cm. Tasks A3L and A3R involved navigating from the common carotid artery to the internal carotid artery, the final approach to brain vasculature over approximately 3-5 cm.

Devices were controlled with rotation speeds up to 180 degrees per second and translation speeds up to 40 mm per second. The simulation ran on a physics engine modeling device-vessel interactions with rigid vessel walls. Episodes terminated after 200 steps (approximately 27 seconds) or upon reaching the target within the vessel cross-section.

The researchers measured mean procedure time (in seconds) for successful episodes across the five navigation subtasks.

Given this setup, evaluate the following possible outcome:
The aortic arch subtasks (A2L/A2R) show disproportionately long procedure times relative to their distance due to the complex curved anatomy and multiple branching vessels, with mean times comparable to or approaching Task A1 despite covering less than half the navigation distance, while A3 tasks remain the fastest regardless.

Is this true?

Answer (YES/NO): NO